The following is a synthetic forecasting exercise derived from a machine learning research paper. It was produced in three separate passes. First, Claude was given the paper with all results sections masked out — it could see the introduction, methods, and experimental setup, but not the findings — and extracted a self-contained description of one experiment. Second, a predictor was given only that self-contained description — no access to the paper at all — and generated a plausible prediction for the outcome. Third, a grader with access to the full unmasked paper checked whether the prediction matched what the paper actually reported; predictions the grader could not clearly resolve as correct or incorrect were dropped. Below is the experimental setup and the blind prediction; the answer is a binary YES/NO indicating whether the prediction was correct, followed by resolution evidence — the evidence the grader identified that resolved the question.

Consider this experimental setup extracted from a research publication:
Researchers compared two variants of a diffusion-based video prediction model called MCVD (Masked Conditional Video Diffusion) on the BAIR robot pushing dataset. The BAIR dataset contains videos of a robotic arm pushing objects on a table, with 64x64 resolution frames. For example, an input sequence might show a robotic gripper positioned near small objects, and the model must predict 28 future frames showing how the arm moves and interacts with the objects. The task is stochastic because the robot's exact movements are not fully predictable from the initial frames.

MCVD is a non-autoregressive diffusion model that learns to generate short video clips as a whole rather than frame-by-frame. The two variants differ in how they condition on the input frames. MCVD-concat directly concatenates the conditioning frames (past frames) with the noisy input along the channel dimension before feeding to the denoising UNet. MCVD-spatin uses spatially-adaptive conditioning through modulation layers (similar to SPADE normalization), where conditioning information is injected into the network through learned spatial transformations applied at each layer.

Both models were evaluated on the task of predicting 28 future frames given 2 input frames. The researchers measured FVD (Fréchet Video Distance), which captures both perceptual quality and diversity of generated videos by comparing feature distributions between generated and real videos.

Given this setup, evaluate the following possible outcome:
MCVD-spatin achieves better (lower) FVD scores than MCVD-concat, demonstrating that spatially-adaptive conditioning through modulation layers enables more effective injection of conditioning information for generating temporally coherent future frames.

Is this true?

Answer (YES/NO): NO